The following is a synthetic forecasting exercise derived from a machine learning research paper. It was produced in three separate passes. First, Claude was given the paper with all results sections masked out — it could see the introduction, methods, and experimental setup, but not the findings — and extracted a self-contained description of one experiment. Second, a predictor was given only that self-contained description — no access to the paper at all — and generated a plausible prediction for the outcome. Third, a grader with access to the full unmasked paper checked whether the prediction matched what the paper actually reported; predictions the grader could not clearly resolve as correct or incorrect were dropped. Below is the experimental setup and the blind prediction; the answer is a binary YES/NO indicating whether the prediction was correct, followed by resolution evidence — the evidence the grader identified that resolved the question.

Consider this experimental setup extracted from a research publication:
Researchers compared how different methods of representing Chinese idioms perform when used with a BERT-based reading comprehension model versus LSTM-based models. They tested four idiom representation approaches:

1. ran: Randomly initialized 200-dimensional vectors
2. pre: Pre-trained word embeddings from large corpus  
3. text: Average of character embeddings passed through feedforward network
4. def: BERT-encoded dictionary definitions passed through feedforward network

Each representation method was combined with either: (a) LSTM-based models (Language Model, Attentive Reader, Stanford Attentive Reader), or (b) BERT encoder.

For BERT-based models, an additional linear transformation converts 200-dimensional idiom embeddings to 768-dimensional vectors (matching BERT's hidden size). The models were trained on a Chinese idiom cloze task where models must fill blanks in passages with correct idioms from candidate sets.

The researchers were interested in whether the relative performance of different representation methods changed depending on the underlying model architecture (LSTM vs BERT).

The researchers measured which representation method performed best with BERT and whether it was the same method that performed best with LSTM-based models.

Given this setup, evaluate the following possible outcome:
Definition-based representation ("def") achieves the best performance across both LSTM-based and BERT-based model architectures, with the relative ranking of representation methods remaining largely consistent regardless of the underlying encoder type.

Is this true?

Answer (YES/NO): NO